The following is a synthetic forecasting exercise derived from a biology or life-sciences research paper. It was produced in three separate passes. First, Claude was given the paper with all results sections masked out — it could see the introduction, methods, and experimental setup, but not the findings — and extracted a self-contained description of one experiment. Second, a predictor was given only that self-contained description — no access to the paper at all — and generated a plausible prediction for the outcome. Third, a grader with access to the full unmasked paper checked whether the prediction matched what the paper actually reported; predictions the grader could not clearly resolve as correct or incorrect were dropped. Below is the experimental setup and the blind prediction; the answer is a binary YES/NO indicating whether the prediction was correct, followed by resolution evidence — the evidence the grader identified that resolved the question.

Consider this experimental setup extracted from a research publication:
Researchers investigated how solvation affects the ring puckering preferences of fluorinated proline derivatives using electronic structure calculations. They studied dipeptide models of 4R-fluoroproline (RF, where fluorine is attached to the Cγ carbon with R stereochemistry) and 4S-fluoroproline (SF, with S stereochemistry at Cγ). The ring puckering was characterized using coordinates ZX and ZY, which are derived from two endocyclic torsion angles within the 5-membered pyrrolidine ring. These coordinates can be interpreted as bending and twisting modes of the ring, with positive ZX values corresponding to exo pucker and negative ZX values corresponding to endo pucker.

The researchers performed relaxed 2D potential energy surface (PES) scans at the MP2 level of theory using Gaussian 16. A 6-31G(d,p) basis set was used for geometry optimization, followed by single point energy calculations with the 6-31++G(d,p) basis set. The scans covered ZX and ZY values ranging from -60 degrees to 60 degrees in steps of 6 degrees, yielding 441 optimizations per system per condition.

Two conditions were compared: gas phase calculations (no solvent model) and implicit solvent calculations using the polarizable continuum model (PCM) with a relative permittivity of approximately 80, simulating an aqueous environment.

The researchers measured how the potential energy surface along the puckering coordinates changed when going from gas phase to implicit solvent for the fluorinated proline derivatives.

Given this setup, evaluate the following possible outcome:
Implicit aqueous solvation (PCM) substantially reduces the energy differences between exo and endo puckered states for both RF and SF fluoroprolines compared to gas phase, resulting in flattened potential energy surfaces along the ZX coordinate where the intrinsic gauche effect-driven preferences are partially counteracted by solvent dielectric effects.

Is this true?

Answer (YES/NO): NO